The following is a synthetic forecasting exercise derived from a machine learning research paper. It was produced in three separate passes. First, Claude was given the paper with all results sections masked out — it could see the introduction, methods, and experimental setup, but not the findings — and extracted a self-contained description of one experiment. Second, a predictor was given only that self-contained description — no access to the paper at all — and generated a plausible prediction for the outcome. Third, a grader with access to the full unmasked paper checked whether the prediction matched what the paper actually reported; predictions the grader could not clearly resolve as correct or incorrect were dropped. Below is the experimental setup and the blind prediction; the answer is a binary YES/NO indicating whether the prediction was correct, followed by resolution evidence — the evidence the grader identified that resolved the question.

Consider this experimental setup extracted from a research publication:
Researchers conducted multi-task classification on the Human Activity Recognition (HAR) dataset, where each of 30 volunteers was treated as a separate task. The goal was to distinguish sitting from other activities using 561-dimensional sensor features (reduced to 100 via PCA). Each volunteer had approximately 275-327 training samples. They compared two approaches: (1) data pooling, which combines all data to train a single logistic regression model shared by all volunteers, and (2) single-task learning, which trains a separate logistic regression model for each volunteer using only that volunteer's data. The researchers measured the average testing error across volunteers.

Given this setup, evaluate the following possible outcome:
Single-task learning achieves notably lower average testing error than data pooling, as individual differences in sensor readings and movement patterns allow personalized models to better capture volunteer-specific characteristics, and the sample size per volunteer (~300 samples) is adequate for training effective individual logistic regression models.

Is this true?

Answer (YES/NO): YES